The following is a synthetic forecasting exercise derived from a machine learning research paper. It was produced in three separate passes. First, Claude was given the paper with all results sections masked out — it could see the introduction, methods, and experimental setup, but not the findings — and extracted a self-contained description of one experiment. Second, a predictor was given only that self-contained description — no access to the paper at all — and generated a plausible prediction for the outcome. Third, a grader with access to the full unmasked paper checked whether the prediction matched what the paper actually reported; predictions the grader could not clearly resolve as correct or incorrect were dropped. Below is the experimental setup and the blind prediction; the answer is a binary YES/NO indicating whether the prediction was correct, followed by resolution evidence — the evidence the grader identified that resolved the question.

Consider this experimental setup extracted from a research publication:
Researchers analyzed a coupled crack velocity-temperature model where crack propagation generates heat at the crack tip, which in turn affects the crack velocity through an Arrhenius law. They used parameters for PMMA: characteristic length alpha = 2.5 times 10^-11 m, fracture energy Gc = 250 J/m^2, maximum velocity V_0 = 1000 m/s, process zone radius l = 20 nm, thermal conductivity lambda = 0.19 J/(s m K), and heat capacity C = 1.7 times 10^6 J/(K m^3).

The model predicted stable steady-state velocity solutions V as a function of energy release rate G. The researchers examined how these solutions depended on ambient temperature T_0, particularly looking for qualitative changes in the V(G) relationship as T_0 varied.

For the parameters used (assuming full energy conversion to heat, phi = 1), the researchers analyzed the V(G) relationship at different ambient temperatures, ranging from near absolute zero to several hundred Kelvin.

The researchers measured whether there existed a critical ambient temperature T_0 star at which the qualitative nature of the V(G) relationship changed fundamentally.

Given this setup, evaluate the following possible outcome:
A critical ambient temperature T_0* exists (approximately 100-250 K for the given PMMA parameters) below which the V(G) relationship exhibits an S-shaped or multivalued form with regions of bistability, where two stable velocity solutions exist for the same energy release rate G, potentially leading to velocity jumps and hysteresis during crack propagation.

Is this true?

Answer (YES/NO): NO